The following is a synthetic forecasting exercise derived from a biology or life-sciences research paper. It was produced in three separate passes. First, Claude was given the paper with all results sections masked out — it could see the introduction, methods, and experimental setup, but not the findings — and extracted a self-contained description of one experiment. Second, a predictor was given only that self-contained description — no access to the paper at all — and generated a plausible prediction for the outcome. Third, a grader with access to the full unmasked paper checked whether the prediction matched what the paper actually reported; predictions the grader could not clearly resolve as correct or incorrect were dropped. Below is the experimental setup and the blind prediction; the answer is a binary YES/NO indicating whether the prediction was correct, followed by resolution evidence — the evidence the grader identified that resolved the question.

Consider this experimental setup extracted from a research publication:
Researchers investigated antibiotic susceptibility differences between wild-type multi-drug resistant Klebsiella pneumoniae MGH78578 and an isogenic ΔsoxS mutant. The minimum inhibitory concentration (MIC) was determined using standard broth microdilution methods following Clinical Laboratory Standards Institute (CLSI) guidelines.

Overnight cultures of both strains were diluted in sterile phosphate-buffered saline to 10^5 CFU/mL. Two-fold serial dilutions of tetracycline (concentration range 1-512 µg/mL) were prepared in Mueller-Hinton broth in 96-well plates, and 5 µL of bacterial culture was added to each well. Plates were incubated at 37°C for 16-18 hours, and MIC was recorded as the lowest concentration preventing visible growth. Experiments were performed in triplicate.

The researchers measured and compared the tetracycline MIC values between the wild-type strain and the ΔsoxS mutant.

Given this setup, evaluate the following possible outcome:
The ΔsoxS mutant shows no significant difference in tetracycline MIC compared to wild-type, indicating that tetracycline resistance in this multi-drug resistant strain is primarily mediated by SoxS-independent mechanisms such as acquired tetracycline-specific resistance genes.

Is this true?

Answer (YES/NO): NO